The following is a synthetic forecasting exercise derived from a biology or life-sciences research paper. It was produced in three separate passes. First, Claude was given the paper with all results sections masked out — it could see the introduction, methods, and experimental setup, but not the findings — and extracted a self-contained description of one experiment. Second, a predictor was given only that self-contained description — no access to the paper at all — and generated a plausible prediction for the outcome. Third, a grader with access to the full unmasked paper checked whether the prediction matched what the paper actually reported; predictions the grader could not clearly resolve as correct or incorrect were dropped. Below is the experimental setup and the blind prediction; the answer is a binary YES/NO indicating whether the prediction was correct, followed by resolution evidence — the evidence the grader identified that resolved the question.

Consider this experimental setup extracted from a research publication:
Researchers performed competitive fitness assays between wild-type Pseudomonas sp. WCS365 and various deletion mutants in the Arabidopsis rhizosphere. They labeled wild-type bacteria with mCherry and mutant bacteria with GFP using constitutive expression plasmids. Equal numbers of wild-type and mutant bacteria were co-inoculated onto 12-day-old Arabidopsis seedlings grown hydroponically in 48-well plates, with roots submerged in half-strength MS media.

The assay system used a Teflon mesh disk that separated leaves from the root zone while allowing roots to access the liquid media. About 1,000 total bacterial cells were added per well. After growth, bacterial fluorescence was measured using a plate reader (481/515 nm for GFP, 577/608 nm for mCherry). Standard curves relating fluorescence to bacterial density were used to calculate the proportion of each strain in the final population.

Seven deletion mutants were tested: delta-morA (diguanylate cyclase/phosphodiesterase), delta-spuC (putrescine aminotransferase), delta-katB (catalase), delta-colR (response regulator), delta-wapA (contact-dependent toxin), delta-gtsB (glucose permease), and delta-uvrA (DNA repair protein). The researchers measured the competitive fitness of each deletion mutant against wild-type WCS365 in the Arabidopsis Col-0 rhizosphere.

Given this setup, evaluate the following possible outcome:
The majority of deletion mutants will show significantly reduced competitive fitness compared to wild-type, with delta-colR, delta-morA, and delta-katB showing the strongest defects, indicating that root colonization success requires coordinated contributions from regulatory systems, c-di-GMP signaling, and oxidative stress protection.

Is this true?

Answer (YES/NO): NO